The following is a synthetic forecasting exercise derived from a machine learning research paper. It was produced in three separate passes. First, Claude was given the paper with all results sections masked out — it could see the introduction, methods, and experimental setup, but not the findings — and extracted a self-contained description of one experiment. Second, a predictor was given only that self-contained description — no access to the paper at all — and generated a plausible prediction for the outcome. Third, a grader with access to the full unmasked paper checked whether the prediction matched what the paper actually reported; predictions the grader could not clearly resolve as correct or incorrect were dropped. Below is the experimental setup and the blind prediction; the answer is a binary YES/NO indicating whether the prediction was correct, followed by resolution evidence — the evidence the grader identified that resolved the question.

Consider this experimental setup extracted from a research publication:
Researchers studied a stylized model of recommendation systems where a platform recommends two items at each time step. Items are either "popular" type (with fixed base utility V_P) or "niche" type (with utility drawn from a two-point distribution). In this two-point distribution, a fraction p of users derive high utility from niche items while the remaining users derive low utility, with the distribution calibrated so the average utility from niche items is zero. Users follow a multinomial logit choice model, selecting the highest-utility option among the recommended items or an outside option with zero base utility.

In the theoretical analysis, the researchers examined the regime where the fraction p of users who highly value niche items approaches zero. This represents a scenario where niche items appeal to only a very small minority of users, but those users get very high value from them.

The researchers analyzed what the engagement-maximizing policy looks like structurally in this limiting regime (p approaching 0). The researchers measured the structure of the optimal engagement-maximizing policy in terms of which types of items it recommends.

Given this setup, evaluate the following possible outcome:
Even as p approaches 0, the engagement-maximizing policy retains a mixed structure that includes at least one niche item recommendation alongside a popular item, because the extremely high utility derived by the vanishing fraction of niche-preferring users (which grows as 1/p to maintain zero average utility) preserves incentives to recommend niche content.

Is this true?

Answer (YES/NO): NO